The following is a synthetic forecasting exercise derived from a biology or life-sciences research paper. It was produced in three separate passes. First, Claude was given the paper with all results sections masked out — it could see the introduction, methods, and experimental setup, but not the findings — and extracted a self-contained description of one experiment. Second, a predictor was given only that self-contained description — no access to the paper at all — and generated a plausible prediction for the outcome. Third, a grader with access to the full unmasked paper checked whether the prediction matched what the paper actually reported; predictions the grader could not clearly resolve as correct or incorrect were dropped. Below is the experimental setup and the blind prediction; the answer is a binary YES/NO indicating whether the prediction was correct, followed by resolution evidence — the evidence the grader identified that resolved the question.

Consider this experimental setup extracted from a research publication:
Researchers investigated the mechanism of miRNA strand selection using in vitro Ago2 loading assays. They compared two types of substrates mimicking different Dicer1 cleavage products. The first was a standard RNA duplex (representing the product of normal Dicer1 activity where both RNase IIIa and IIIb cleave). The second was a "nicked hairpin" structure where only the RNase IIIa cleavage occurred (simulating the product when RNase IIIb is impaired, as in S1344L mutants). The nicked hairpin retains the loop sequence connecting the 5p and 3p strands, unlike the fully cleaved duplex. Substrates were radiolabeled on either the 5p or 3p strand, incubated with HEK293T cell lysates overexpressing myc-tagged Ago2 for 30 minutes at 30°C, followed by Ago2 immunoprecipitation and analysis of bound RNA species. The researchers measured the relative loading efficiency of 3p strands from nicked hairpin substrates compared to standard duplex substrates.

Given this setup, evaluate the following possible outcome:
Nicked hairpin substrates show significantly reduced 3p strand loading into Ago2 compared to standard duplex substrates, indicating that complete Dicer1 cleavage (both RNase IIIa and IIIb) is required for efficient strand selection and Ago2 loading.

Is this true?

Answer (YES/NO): NO